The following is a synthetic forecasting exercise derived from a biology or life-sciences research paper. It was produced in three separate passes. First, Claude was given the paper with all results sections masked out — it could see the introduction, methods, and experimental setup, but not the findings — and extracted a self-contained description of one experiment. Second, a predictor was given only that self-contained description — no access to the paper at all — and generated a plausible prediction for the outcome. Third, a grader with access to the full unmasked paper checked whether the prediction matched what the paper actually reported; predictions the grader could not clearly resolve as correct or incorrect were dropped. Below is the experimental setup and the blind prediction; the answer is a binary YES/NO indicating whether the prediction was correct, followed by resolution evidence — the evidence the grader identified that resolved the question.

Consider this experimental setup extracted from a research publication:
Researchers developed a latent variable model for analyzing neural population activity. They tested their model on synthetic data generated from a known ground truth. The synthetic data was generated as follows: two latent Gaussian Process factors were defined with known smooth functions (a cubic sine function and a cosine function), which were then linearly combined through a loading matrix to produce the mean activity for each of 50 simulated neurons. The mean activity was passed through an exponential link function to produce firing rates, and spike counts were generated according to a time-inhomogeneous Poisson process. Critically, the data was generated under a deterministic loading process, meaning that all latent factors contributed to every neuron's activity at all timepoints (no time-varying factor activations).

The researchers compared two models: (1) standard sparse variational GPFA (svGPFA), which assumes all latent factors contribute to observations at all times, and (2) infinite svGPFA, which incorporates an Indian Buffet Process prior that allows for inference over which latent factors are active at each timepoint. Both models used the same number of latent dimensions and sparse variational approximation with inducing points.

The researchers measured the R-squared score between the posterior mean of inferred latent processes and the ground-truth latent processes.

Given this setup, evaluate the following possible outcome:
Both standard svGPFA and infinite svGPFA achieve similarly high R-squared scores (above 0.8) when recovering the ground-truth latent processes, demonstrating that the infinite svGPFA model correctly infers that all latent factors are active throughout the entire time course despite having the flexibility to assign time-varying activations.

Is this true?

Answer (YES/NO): YES